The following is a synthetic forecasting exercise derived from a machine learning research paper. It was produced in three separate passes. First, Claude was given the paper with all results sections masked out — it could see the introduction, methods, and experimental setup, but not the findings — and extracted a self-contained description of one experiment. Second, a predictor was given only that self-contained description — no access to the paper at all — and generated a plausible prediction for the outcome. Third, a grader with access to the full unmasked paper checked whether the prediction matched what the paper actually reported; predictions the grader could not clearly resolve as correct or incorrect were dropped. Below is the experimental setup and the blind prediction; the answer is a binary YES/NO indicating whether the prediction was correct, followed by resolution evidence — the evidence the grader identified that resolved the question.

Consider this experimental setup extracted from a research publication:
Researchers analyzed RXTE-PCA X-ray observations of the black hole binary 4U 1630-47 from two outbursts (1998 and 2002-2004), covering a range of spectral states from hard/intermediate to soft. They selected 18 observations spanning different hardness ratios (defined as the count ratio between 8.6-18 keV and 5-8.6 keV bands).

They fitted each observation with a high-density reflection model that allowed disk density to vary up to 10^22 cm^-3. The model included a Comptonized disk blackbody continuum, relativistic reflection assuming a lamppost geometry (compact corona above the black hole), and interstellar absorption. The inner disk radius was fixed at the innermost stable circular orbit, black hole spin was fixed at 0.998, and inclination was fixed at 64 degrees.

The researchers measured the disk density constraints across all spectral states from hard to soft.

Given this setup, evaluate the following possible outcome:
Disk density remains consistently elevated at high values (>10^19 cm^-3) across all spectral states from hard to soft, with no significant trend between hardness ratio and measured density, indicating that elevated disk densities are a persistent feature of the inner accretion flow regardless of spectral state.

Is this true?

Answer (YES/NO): YES